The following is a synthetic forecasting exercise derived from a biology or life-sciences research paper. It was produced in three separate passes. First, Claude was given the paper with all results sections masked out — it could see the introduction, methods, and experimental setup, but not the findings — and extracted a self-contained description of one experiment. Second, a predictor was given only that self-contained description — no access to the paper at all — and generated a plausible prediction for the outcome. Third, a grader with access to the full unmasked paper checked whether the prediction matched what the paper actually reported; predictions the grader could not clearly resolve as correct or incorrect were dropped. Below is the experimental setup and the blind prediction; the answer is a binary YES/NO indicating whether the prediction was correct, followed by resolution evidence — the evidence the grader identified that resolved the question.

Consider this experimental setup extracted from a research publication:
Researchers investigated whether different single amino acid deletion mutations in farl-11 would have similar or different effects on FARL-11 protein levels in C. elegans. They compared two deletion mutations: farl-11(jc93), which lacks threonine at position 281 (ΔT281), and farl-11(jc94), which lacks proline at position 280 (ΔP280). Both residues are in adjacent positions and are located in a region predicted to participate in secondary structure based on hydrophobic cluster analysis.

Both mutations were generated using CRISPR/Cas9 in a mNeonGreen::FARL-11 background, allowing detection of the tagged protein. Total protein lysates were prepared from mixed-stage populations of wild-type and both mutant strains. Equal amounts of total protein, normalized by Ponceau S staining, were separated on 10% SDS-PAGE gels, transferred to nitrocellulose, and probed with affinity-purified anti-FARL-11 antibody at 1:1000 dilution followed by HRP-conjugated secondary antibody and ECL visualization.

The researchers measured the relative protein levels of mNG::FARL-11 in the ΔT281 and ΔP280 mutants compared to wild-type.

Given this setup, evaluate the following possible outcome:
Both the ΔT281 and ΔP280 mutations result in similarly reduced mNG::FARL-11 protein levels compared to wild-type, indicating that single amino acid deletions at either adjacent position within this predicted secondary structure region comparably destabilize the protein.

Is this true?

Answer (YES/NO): NO